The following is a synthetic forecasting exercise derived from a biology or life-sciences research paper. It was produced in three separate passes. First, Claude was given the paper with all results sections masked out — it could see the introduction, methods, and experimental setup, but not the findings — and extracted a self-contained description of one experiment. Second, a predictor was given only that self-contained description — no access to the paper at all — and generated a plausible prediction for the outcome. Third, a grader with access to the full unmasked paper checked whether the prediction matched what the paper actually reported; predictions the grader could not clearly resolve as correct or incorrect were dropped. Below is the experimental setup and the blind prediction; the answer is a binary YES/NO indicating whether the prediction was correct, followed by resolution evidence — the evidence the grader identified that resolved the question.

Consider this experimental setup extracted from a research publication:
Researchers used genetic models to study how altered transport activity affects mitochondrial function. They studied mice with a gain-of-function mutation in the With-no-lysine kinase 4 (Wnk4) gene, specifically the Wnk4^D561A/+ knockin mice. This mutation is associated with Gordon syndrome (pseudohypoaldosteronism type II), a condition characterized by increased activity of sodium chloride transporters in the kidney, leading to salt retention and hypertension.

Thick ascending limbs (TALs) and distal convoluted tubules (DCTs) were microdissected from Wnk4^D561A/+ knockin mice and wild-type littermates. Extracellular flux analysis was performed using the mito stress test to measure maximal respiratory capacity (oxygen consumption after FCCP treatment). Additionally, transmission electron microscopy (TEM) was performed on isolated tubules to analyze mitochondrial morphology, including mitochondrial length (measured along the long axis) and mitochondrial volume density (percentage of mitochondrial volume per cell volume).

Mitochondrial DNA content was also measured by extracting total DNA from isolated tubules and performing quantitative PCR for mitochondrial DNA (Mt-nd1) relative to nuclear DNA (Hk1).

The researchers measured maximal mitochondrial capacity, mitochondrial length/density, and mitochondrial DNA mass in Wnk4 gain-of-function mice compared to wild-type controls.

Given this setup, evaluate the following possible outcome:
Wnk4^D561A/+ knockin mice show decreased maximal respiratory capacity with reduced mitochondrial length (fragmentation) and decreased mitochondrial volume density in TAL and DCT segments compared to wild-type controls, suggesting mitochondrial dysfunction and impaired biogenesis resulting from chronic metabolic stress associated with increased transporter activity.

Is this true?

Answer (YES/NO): NO